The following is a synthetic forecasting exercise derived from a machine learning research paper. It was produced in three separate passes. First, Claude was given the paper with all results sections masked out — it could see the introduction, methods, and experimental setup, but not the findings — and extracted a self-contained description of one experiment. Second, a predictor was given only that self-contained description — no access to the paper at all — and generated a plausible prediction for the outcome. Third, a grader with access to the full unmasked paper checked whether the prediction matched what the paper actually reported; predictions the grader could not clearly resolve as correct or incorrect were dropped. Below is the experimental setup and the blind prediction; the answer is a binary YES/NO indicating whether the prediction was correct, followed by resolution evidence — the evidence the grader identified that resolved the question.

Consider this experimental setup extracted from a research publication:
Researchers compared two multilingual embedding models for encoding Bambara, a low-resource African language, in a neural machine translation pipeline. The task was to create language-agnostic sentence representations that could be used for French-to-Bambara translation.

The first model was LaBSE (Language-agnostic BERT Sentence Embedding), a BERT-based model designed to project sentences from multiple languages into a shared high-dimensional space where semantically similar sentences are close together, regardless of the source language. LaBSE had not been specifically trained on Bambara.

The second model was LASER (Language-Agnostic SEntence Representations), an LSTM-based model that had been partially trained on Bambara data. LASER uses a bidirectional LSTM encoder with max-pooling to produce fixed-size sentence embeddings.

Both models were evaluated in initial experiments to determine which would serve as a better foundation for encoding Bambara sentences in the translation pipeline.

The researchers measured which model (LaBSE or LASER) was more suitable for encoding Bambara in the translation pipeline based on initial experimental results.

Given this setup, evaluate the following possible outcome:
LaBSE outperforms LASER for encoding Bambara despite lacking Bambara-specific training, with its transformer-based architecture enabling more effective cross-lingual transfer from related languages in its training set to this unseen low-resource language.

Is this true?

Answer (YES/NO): YES